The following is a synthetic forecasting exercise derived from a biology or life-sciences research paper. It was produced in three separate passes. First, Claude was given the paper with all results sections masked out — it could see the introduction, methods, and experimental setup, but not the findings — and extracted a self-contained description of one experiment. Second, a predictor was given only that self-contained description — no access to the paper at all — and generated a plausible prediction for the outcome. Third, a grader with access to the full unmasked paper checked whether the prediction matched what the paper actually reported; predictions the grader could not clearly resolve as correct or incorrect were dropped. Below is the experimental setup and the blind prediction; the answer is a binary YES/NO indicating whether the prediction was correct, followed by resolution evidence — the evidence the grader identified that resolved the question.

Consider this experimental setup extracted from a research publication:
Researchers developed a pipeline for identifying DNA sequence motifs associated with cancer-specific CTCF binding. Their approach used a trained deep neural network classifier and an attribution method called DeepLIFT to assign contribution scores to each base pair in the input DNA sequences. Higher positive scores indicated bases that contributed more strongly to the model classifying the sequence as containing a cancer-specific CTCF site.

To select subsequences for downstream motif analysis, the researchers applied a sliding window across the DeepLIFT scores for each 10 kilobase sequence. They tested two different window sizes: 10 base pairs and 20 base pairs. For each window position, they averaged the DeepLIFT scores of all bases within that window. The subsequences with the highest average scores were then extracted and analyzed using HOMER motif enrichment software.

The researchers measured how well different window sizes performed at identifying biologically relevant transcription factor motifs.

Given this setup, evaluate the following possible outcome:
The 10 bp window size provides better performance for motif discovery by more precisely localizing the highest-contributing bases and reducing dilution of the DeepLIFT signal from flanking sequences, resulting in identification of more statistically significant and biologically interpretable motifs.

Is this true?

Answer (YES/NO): NO